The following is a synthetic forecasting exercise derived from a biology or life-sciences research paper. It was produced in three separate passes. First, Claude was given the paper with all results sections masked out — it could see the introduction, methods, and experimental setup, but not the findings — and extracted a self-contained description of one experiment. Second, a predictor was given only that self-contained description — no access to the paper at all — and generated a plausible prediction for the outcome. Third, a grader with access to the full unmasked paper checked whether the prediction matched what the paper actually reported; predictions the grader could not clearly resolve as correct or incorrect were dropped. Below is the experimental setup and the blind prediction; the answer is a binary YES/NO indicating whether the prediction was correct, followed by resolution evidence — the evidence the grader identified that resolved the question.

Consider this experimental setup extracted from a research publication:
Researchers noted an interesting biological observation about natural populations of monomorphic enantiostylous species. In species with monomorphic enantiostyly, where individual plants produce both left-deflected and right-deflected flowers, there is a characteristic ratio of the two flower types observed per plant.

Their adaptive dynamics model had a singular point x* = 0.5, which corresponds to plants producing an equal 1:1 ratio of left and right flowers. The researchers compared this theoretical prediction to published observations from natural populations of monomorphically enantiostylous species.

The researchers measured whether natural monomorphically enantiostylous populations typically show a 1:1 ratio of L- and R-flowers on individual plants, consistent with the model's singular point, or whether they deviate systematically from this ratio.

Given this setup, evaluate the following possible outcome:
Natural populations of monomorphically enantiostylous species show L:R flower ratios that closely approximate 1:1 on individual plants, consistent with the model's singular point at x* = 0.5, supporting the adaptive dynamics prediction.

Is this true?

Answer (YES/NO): YES